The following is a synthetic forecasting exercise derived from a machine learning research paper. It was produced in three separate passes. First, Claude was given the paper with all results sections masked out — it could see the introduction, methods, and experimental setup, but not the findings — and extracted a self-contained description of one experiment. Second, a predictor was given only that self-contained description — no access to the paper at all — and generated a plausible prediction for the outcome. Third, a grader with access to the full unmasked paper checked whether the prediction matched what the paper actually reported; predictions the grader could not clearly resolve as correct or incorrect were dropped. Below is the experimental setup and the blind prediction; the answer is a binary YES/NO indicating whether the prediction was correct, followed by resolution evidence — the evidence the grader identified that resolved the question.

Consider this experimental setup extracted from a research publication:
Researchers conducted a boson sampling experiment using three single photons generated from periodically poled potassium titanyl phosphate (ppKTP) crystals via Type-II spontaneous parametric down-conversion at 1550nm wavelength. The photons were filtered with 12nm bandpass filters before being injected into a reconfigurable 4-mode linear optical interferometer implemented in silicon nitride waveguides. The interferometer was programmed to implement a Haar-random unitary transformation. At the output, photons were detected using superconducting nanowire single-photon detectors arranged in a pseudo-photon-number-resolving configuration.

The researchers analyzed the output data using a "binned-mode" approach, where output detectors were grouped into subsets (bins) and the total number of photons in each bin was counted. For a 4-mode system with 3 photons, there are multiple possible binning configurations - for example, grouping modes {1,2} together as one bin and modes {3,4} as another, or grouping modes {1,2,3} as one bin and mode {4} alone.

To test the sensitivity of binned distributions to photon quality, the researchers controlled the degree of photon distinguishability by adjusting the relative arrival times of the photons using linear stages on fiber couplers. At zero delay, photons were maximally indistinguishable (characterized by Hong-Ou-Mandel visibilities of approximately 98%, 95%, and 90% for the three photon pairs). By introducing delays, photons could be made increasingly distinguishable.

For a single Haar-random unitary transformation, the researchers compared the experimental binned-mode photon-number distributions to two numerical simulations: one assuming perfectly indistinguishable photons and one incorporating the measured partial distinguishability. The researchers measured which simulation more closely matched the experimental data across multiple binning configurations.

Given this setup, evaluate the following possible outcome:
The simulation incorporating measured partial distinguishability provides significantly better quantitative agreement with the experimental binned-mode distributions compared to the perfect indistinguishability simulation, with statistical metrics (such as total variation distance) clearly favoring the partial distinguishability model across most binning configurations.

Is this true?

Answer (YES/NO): NO